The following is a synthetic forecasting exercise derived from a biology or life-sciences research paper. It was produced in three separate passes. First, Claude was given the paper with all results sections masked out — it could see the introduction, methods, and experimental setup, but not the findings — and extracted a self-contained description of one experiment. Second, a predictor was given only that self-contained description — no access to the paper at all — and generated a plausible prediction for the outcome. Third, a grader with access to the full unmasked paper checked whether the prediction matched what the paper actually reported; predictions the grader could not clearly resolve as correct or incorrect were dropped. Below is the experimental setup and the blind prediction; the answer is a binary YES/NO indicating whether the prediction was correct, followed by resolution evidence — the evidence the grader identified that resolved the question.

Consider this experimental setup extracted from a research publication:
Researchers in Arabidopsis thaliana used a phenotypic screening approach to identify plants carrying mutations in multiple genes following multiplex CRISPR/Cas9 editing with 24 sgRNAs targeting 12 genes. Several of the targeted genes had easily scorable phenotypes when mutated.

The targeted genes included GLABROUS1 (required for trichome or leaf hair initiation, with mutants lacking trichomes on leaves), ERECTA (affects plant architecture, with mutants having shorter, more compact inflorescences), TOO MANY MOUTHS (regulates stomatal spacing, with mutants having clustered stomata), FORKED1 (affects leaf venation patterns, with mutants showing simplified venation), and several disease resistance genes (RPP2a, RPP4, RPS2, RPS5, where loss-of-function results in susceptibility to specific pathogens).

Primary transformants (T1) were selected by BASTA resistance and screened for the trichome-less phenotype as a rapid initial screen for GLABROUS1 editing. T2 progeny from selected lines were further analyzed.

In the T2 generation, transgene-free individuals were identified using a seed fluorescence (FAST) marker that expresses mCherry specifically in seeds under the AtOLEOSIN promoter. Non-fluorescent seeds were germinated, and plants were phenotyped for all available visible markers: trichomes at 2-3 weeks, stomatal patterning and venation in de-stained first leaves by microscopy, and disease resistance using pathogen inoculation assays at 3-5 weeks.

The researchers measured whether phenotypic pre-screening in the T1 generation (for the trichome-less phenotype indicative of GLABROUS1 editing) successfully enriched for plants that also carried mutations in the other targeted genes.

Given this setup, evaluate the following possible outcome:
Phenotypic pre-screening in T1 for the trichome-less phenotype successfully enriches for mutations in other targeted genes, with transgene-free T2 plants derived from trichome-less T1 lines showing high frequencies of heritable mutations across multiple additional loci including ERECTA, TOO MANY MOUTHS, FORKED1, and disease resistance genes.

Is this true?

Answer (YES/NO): YES